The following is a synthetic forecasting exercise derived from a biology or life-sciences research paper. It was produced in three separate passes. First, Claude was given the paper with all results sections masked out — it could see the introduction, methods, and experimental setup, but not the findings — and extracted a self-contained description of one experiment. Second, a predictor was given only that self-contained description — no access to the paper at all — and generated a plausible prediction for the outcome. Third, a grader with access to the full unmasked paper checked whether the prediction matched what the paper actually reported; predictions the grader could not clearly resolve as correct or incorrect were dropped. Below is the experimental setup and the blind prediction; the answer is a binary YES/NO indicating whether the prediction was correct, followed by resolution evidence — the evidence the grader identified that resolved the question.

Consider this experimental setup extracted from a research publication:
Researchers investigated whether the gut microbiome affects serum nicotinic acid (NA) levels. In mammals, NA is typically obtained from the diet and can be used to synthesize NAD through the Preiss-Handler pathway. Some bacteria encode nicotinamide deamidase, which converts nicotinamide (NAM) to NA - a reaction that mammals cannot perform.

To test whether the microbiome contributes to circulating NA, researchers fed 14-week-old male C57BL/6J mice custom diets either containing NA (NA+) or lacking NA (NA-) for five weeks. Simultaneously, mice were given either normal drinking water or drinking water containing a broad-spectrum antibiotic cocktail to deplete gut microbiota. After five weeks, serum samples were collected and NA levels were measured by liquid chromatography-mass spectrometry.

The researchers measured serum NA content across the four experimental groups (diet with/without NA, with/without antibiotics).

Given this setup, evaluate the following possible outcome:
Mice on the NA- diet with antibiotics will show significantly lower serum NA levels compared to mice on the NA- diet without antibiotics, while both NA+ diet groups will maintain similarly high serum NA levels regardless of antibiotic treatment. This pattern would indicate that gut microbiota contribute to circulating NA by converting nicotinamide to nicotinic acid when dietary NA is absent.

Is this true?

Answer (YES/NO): YES